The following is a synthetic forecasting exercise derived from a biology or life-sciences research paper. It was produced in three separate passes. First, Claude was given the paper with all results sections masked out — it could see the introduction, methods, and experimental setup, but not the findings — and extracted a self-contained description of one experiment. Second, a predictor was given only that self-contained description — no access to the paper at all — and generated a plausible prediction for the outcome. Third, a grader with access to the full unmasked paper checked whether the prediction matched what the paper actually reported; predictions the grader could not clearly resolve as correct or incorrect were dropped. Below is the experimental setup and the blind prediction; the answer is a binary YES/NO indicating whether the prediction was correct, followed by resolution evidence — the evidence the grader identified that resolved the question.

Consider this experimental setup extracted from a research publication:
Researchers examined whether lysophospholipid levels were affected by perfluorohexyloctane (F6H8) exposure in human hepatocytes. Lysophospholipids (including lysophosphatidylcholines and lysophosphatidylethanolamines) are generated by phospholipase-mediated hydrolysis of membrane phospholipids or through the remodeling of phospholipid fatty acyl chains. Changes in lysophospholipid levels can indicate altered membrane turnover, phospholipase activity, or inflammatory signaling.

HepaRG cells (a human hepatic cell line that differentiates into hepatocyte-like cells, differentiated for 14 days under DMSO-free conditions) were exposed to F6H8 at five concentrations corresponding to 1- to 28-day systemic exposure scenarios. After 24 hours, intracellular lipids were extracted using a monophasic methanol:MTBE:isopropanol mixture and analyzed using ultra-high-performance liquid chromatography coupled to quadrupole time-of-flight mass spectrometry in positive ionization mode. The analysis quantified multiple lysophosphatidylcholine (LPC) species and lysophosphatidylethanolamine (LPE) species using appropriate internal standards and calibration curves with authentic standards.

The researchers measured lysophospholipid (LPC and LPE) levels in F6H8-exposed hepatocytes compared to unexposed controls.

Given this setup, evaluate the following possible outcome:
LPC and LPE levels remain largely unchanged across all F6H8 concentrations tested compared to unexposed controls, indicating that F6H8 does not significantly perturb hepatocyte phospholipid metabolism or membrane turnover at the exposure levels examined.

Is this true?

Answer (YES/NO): NO